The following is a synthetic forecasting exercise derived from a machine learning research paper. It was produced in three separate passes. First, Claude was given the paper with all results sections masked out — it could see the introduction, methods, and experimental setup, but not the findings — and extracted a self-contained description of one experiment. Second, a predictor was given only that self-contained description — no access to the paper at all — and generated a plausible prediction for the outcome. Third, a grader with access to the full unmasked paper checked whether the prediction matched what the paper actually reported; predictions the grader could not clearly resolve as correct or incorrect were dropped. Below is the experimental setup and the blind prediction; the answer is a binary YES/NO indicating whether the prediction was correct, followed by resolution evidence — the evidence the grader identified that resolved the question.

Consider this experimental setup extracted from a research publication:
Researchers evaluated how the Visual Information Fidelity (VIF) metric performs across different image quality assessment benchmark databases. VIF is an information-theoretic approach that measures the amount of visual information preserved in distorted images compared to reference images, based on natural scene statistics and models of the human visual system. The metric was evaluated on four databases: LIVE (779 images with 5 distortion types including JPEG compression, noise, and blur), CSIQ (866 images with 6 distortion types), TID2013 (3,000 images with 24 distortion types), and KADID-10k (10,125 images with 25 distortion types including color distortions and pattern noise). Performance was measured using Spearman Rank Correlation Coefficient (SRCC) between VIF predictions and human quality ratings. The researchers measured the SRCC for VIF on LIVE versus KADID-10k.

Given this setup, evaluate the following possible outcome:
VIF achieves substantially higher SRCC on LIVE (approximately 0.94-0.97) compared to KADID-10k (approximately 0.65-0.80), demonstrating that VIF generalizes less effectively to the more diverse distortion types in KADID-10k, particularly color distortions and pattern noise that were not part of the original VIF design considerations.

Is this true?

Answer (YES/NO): YES